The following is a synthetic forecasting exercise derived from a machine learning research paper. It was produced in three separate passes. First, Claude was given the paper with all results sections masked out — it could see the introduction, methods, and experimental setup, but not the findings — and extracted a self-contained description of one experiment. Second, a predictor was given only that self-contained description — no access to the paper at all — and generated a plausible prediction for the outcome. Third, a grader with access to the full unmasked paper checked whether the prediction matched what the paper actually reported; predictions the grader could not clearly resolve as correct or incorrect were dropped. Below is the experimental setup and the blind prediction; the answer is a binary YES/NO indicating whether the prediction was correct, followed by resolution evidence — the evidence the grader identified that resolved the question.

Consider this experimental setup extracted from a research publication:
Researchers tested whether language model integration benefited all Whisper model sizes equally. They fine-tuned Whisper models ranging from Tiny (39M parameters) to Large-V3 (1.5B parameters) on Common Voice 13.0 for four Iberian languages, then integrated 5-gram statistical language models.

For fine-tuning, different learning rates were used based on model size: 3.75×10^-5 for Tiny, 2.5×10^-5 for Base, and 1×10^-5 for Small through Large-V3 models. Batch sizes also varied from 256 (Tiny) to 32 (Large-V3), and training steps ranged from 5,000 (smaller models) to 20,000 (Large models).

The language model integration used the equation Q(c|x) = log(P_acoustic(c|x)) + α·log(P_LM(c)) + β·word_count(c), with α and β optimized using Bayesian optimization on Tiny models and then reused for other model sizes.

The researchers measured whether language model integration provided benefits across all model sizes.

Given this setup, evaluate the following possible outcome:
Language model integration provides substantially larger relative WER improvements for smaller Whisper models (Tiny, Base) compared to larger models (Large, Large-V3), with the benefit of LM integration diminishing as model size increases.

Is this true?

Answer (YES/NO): NO